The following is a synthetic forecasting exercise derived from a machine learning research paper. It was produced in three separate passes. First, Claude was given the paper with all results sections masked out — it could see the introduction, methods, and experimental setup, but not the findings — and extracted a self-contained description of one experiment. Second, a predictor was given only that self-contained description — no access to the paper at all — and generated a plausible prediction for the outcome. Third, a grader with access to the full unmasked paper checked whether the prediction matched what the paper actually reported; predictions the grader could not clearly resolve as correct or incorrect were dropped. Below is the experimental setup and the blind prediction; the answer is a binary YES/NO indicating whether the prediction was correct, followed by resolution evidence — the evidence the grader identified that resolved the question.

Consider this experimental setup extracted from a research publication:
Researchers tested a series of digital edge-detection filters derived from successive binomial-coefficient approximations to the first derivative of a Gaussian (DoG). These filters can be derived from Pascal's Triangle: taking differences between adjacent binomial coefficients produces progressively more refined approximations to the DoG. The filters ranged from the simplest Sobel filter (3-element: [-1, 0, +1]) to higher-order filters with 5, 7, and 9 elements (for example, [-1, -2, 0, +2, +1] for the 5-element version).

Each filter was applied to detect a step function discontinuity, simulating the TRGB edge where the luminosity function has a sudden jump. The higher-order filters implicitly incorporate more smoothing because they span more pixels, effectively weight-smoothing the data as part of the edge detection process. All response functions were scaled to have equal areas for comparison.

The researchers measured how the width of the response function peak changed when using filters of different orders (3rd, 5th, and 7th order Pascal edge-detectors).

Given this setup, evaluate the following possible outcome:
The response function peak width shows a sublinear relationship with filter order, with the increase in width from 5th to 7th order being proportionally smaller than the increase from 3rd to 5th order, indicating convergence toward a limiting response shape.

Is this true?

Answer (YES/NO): NO